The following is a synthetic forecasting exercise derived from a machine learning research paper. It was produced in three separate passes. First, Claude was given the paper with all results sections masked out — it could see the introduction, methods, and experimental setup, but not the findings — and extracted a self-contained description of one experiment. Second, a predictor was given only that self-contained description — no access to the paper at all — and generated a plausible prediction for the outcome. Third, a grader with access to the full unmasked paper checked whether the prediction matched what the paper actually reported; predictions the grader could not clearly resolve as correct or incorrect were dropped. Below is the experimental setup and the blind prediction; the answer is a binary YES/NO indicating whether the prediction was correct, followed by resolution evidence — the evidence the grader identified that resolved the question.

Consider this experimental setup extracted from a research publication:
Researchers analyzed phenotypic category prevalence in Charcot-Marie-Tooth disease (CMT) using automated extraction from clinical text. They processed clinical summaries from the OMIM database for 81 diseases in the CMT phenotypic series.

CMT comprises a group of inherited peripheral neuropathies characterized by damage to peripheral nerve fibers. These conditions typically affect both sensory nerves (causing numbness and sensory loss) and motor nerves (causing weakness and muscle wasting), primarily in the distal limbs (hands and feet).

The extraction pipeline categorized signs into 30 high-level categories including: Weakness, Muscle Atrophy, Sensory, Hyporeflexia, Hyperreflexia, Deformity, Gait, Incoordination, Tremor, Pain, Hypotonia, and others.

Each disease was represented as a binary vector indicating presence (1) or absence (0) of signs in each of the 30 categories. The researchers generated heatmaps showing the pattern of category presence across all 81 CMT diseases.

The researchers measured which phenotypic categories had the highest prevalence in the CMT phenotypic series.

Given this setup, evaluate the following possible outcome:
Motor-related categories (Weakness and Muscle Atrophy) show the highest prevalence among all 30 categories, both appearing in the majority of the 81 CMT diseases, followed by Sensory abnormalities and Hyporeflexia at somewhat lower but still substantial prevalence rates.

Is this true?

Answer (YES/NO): NO